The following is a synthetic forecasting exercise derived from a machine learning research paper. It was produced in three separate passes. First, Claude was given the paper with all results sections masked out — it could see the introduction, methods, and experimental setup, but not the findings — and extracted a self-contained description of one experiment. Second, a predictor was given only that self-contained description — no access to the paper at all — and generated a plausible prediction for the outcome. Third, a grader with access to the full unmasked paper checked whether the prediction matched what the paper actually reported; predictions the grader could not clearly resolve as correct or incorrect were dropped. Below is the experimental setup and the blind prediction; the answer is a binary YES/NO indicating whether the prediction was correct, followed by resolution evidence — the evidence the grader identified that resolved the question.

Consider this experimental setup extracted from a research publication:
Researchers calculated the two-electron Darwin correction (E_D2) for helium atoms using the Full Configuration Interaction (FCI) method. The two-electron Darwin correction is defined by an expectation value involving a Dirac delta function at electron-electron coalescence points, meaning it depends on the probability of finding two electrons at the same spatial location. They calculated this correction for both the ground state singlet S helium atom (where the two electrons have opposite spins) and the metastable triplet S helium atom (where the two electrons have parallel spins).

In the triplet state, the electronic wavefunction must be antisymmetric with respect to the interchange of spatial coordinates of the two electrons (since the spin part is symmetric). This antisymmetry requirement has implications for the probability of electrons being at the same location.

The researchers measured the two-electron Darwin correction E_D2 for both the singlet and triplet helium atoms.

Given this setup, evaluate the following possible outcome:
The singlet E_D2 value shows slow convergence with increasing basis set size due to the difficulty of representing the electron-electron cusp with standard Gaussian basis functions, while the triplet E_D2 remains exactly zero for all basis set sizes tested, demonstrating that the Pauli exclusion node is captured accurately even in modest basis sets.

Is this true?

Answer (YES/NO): YES